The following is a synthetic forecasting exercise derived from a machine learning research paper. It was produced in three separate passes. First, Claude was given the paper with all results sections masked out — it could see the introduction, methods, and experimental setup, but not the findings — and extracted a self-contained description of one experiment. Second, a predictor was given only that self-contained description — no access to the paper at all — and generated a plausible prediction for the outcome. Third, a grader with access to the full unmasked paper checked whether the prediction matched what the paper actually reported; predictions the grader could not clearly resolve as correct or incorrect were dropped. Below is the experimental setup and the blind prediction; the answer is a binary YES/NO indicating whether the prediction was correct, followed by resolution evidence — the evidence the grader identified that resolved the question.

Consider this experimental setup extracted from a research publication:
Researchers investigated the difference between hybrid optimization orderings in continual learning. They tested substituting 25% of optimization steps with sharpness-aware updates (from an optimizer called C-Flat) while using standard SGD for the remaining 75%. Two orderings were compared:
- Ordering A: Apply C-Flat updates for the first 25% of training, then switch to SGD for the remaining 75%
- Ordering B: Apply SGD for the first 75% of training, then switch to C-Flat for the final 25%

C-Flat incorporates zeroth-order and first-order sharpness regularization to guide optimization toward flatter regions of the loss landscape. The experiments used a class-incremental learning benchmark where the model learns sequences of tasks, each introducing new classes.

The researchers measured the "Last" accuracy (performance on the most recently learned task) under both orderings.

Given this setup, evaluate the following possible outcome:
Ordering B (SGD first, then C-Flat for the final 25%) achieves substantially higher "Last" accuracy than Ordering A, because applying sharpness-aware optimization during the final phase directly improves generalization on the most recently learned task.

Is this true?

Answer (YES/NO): NO